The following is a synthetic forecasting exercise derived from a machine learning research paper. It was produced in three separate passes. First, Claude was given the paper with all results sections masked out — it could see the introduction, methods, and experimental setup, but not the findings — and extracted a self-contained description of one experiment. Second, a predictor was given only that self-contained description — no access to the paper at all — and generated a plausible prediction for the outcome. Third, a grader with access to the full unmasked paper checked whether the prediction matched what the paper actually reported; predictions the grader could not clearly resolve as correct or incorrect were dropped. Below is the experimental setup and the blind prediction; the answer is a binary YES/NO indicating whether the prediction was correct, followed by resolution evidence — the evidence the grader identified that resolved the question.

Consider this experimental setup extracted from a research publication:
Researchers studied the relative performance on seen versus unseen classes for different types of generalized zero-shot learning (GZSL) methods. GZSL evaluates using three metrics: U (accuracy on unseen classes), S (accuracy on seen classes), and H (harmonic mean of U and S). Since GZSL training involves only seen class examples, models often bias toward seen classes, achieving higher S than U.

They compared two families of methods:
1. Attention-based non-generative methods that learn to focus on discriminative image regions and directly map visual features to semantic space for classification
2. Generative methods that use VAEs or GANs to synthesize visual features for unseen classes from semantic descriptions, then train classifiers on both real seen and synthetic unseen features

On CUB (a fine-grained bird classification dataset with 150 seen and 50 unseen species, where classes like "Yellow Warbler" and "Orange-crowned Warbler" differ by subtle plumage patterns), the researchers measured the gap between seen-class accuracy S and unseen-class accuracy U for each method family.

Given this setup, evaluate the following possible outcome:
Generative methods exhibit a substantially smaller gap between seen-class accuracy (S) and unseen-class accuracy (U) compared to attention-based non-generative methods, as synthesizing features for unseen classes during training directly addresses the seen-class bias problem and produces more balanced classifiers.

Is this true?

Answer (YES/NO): YES